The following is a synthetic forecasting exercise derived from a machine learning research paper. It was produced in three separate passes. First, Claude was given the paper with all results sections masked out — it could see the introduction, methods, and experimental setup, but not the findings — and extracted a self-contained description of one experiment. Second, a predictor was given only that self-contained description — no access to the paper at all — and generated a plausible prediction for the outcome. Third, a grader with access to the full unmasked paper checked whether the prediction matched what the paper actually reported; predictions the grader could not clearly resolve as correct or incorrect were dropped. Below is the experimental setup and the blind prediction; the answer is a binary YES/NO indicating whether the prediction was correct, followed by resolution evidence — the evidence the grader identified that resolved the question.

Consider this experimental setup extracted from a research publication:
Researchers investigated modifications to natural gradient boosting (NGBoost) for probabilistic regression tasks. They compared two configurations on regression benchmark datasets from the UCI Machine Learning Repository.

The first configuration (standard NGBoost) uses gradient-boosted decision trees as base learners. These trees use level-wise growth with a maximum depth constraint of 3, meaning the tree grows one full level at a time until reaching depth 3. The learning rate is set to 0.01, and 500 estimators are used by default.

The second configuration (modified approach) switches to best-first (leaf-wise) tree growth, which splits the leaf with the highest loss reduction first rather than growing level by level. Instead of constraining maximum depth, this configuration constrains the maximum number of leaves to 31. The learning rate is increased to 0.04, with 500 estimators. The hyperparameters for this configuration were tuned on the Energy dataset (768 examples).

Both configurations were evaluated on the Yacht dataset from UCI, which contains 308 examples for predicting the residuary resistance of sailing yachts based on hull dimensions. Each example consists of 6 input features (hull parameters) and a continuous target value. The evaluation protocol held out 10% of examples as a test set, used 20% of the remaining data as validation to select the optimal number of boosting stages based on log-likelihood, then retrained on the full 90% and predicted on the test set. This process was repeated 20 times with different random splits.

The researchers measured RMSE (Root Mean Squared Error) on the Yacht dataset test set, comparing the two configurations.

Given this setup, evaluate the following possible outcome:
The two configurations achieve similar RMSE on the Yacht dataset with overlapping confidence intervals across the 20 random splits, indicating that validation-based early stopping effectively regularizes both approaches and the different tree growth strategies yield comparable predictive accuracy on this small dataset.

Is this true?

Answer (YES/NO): NO